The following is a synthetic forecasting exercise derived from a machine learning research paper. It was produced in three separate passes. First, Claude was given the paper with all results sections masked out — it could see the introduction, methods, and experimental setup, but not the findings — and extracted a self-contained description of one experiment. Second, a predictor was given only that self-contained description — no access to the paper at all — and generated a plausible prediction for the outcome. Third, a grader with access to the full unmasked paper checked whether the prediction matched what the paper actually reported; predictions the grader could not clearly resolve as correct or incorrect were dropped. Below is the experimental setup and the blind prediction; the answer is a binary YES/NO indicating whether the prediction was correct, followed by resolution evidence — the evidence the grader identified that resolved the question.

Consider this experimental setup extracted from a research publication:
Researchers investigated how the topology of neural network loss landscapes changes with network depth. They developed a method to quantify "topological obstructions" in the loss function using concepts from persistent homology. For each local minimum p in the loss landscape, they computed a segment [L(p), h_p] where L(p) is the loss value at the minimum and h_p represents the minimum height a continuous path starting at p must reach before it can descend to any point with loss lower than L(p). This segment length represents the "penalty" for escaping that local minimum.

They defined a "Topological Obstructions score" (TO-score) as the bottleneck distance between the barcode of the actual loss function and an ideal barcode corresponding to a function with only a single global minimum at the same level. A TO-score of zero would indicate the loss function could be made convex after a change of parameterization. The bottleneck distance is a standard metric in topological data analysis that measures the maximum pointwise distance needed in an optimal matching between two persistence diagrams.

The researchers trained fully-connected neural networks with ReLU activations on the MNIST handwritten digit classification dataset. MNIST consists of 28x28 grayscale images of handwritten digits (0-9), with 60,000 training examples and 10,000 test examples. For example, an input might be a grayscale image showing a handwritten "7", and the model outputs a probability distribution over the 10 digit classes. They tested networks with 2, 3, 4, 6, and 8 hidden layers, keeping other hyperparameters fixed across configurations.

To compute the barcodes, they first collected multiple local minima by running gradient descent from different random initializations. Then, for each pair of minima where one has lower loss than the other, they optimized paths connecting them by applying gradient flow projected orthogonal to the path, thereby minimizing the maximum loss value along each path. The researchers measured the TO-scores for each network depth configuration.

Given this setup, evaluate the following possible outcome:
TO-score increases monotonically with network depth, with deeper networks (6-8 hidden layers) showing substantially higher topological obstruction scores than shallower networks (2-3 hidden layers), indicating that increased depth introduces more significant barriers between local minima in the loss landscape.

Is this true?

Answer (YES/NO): NO